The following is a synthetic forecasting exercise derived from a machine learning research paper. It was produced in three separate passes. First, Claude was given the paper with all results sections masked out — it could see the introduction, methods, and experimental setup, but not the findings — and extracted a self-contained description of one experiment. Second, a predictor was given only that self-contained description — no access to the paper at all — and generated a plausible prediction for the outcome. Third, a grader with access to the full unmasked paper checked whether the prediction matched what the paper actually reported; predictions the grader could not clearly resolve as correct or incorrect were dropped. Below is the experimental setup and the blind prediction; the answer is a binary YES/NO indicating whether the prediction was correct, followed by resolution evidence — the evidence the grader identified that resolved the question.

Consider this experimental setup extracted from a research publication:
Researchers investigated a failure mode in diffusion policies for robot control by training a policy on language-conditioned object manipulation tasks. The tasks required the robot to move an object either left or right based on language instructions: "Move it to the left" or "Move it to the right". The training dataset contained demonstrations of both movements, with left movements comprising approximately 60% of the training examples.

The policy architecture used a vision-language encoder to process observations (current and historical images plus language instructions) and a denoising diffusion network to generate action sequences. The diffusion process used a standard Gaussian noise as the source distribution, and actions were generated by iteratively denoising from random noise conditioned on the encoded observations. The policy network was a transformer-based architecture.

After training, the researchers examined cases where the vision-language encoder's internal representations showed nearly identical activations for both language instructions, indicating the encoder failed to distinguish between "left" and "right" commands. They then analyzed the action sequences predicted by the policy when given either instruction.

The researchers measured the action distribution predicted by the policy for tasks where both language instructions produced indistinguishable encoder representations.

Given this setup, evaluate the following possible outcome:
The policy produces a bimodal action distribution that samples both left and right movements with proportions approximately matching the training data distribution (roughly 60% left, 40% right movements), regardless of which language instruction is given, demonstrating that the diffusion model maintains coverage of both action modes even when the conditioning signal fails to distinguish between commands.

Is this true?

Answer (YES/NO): YES